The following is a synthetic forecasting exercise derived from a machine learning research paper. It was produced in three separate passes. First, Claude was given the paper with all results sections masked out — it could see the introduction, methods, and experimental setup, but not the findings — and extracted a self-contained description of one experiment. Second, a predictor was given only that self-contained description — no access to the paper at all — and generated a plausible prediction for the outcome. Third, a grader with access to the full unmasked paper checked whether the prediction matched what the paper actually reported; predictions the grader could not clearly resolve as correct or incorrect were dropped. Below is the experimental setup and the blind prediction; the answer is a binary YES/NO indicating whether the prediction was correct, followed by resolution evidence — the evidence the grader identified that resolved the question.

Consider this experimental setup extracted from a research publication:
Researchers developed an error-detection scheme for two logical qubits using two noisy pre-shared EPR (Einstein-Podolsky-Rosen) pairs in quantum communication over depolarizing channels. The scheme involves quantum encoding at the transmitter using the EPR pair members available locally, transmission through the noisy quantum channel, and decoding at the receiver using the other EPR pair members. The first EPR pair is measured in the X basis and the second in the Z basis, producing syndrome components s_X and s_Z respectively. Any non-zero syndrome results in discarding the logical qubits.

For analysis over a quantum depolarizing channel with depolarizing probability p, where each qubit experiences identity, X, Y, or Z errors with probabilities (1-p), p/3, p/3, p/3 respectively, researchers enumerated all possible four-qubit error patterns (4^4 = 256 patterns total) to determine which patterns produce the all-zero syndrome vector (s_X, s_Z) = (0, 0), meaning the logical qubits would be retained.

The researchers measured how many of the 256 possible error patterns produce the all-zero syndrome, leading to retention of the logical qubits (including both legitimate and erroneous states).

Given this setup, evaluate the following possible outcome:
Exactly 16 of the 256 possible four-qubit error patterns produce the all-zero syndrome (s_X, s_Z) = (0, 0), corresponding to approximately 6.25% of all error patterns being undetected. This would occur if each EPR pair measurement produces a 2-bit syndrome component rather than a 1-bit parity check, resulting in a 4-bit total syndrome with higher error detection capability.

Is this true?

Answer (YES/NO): NO